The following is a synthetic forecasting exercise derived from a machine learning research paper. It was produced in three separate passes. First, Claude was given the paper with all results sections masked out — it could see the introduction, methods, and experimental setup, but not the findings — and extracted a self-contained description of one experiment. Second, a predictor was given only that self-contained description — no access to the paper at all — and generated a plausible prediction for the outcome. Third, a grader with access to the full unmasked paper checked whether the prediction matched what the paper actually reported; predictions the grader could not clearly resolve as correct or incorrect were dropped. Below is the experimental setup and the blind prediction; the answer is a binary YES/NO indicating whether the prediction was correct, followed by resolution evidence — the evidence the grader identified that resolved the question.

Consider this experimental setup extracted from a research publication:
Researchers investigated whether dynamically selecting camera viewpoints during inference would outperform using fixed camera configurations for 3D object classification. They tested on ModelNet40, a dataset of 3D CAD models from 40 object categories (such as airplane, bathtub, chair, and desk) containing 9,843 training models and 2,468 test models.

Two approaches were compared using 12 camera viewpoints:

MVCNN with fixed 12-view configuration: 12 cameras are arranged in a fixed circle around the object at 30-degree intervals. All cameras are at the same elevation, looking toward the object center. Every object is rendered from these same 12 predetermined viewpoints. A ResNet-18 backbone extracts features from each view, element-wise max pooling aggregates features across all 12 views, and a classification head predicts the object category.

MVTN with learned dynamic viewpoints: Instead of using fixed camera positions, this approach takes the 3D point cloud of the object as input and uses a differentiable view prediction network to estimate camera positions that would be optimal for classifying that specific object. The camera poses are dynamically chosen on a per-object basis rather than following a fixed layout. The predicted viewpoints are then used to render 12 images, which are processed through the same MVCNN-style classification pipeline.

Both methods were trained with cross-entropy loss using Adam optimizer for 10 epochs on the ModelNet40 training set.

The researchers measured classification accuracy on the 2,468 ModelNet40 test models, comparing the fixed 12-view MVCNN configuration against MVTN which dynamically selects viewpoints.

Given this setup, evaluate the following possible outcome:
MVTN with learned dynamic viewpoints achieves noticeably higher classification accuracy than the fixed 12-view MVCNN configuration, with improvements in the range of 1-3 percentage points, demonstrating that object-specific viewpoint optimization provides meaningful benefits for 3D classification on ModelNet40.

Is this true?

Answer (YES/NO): NO